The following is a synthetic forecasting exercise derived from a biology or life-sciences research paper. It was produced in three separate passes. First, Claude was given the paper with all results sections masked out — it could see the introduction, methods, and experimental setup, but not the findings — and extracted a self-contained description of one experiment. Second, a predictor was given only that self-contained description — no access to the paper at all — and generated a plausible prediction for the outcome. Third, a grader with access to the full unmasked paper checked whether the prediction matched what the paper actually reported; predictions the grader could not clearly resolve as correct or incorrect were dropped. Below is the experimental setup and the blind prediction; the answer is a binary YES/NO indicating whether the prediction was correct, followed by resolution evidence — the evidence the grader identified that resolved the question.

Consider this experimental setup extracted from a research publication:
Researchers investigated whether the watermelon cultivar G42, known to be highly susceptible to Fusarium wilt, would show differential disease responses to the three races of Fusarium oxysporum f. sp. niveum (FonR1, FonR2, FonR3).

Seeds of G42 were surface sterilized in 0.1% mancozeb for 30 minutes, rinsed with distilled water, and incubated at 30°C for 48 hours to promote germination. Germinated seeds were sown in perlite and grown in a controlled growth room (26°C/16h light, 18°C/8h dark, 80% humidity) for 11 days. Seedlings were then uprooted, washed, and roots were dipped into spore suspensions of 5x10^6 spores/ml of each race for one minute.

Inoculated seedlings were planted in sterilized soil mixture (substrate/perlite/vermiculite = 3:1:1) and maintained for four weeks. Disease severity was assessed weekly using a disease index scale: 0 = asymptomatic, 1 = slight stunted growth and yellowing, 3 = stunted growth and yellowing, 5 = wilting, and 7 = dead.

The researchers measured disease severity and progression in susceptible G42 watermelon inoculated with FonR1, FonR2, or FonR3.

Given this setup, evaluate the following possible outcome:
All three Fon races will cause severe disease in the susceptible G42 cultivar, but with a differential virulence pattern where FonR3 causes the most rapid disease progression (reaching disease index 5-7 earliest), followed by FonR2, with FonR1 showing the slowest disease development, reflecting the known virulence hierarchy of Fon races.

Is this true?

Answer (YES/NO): NO